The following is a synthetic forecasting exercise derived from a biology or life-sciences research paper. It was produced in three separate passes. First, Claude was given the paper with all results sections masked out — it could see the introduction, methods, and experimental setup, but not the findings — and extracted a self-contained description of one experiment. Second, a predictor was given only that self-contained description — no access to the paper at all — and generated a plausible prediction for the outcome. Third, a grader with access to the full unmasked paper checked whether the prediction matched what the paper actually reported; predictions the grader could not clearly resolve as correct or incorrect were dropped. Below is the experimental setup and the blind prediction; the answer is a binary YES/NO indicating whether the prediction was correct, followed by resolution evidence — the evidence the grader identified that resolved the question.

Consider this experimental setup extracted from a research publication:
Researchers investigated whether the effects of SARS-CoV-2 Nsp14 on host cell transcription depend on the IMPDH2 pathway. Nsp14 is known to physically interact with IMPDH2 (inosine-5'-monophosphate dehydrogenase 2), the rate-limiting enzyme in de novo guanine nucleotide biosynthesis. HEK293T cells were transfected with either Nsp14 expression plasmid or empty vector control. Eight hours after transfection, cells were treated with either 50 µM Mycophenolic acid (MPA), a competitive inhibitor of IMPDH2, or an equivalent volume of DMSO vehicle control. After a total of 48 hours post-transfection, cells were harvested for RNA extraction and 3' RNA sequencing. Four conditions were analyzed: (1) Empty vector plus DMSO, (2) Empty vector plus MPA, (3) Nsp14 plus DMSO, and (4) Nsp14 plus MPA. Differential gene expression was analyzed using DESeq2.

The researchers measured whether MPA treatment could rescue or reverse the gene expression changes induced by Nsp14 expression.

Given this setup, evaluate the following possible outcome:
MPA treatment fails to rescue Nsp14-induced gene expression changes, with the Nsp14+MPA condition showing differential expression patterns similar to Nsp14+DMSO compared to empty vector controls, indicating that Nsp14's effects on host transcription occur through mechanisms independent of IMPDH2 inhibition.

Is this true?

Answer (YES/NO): NO